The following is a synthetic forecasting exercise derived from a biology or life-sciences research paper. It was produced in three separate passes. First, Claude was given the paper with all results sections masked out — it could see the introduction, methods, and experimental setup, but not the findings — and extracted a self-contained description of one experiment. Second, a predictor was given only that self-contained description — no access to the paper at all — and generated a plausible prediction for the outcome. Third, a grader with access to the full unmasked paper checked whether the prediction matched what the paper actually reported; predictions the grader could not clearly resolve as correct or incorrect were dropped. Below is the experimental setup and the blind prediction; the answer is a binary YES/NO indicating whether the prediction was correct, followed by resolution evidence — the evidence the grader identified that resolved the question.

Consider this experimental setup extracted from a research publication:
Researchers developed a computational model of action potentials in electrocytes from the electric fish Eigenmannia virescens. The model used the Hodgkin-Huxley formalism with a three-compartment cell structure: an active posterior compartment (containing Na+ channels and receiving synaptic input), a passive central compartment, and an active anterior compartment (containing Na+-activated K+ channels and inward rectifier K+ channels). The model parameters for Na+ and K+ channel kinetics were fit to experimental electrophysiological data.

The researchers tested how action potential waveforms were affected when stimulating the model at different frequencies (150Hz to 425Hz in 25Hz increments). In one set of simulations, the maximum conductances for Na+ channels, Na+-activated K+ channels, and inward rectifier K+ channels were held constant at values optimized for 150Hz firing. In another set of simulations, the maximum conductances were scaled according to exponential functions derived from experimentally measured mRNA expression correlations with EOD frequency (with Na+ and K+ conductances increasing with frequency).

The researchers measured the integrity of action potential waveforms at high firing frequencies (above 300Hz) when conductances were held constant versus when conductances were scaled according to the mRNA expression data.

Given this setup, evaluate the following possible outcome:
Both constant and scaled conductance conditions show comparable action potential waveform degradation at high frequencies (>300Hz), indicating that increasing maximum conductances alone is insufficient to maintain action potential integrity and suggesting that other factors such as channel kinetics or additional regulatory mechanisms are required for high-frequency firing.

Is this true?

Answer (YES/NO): NO